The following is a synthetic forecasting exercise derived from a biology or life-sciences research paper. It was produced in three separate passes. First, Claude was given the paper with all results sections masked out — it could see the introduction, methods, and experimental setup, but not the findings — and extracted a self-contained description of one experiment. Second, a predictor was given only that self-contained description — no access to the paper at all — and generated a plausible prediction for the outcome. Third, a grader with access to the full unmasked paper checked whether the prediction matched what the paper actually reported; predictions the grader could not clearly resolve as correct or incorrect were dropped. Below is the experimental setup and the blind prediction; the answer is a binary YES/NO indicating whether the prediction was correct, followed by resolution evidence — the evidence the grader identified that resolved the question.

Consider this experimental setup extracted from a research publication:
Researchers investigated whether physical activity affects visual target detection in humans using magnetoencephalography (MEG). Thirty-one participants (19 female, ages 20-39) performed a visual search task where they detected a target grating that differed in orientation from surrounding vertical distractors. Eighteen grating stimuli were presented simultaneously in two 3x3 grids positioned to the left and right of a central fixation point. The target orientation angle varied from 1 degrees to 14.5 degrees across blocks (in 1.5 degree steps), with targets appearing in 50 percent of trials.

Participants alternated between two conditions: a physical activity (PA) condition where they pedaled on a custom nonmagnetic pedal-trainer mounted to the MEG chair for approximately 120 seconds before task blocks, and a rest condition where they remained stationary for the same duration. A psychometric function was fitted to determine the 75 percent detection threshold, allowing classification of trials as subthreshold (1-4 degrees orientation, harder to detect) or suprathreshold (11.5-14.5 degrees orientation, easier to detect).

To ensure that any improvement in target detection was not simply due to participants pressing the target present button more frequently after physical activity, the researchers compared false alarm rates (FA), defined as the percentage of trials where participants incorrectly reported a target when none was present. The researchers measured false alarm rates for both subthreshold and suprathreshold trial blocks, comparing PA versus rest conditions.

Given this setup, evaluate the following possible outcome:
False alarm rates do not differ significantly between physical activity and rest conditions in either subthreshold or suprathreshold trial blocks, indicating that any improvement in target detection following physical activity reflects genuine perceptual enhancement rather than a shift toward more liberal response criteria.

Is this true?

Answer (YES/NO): YES